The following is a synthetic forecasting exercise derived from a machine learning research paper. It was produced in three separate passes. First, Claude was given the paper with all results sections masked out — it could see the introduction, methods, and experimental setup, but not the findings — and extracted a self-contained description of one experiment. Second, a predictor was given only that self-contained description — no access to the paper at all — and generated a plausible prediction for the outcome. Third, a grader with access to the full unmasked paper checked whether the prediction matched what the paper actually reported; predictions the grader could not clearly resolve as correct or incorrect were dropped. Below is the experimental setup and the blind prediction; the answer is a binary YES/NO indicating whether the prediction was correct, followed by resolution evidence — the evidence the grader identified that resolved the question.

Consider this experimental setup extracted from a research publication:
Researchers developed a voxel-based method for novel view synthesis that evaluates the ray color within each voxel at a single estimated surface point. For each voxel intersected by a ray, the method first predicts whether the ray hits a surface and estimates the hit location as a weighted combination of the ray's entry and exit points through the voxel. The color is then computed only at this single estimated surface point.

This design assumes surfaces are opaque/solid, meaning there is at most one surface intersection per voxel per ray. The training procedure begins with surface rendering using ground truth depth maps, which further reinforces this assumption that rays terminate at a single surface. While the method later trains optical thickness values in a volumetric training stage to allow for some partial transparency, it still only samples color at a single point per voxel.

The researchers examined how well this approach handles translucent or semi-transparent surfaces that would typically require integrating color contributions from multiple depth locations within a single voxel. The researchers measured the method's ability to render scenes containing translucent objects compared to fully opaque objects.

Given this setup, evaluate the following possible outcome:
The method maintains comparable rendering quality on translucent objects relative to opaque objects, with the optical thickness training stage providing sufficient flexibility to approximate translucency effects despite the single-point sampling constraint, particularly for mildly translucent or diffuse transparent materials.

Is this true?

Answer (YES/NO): NO